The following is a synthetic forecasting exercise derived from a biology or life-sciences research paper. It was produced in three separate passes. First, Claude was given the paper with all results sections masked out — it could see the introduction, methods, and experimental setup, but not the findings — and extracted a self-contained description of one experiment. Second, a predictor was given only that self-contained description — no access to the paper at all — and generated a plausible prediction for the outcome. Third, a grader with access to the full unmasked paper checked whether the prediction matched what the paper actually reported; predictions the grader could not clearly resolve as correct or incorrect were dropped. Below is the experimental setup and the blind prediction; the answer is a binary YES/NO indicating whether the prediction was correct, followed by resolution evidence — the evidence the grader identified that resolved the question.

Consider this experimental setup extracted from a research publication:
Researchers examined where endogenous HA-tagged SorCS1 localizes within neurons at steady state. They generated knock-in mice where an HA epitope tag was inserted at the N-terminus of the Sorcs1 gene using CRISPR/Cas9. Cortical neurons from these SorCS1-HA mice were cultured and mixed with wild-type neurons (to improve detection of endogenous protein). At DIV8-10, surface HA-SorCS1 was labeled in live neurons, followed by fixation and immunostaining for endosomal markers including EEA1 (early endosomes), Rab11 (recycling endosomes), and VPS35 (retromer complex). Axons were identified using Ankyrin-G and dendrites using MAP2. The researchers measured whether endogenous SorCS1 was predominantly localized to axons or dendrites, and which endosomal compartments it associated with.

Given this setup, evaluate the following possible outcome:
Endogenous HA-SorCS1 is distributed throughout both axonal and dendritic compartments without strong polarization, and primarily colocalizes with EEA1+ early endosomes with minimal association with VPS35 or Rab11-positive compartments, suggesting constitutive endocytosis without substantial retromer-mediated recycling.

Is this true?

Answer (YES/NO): NO